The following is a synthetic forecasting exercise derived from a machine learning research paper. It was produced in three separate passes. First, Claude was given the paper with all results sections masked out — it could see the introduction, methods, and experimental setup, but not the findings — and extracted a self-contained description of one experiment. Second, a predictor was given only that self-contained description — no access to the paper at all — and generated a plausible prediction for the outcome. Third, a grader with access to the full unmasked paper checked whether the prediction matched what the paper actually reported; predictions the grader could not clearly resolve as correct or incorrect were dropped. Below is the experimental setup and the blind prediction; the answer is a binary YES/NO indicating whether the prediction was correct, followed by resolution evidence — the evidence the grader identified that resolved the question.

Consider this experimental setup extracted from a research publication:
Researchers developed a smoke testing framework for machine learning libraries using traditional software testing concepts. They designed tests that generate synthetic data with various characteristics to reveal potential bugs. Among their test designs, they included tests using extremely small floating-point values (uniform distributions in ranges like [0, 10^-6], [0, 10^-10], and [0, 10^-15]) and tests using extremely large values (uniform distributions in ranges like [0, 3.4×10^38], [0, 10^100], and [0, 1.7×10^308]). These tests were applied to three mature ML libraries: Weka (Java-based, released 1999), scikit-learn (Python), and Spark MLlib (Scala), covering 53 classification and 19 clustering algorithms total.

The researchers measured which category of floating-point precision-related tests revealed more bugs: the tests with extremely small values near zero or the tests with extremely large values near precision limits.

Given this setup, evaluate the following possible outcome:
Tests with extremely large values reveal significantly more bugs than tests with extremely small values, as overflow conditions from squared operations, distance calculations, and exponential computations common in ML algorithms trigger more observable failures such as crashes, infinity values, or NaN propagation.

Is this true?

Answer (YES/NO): YES